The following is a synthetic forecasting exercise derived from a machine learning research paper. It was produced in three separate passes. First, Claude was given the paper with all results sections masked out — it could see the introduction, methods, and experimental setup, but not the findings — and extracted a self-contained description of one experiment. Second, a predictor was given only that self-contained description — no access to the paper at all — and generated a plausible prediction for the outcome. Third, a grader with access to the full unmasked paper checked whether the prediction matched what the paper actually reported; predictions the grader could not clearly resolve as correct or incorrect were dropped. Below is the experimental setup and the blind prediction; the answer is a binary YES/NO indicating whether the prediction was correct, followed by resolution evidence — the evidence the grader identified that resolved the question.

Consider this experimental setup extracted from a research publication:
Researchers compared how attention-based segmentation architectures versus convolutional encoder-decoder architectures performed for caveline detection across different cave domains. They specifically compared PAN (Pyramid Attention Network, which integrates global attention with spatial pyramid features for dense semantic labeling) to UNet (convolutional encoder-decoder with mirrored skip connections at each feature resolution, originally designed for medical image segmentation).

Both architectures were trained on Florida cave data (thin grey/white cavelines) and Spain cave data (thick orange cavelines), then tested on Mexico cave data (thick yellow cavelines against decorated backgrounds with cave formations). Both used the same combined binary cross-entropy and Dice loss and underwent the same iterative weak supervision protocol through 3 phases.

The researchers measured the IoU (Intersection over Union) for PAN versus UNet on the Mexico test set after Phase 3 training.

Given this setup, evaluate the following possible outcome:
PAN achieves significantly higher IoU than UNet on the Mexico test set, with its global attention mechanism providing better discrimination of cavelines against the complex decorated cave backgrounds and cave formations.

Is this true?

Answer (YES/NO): YES